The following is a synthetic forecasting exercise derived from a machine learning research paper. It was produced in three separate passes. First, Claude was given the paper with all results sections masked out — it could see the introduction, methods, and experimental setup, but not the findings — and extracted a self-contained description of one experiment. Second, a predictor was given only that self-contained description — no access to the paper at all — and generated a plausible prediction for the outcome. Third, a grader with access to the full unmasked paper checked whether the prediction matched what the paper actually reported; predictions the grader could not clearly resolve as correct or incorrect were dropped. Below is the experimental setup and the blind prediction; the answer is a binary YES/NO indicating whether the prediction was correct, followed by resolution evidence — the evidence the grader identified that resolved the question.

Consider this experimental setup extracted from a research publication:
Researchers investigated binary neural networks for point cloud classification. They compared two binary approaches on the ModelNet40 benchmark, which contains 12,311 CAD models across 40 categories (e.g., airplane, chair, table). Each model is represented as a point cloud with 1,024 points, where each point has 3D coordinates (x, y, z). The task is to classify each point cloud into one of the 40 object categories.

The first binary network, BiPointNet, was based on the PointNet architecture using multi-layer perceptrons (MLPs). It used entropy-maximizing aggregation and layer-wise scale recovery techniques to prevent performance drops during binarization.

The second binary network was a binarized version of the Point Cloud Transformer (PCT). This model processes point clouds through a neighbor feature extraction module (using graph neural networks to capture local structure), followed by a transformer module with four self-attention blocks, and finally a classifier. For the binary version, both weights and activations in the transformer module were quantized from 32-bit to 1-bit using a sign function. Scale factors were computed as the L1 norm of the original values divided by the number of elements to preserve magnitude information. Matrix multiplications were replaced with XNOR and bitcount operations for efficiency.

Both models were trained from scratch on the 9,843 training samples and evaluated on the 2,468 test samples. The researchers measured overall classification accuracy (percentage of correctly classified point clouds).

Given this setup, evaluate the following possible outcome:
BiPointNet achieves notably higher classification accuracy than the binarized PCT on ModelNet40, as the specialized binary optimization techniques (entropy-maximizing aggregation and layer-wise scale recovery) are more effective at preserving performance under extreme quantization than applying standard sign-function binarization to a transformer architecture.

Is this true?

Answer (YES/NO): NO